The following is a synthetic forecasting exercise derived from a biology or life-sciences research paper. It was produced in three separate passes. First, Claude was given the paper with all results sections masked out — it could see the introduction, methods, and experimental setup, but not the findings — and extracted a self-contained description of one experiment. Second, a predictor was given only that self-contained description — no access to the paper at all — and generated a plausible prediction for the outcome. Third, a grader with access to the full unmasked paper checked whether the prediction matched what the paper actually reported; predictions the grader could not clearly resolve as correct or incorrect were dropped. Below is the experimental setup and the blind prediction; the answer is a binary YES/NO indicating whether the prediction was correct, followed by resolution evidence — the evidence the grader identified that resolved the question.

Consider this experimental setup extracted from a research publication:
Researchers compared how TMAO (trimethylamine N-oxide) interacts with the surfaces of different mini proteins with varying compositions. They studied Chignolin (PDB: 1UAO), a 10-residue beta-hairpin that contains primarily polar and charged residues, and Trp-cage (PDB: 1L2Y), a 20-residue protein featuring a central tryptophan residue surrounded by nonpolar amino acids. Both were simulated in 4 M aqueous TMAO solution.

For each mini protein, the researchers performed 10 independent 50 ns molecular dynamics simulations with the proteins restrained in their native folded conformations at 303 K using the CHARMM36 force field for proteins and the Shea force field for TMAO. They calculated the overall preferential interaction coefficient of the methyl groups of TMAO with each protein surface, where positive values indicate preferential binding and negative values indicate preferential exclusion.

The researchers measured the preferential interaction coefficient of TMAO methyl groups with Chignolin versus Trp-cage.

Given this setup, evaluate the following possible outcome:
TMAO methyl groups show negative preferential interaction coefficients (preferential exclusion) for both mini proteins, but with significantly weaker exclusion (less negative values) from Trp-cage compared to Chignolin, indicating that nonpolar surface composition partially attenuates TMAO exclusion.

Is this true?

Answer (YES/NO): NO